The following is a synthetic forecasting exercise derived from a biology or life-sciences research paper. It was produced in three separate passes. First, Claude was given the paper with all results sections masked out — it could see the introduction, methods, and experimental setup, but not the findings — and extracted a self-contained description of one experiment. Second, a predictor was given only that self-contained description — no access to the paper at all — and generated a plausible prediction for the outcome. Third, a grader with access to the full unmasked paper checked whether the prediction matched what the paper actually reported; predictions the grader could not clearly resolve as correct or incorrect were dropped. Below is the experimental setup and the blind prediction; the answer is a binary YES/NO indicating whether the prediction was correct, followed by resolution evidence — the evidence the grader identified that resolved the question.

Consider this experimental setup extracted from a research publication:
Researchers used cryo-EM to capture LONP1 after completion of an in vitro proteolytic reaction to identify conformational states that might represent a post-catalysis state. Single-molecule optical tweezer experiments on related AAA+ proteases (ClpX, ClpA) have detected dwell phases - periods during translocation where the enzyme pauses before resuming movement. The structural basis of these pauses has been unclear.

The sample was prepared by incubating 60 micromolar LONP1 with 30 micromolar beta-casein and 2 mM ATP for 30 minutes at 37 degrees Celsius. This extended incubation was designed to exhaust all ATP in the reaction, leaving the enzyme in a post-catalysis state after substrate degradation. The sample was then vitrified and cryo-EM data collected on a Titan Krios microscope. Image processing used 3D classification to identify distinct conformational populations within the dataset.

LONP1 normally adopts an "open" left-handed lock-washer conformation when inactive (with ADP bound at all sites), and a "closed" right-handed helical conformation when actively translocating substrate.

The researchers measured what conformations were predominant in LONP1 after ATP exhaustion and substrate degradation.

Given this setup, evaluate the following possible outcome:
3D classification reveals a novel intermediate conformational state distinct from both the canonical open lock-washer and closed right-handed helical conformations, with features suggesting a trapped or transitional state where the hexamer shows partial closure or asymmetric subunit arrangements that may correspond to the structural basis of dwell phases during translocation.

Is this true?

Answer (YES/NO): NO